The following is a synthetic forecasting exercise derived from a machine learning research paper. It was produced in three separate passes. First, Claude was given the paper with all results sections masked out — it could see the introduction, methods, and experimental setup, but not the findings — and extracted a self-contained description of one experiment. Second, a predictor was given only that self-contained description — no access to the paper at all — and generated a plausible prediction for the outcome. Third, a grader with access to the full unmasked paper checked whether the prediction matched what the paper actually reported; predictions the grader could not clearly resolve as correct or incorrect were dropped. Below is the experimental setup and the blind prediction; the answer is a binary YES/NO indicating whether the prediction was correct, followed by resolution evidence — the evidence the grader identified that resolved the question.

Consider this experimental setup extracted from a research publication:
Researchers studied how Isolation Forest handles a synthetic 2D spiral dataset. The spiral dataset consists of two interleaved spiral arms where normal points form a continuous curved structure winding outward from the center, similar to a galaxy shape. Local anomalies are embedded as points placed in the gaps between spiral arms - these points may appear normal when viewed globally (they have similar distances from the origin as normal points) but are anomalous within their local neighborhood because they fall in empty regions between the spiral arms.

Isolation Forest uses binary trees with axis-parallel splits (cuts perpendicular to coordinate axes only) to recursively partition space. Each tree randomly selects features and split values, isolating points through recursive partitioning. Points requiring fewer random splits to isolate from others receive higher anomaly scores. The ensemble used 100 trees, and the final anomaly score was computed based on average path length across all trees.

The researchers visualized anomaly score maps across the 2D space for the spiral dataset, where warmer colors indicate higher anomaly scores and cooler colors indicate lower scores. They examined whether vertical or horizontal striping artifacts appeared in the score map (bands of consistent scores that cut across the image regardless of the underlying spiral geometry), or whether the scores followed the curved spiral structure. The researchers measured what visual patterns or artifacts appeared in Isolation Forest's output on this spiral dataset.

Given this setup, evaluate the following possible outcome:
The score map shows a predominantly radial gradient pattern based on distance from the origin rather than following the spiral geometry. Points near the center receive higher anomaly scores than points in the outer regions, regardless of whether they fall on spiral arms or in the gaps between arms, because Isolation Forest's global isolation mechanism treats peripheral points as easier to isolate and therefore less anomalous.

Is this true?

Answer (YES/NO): NO